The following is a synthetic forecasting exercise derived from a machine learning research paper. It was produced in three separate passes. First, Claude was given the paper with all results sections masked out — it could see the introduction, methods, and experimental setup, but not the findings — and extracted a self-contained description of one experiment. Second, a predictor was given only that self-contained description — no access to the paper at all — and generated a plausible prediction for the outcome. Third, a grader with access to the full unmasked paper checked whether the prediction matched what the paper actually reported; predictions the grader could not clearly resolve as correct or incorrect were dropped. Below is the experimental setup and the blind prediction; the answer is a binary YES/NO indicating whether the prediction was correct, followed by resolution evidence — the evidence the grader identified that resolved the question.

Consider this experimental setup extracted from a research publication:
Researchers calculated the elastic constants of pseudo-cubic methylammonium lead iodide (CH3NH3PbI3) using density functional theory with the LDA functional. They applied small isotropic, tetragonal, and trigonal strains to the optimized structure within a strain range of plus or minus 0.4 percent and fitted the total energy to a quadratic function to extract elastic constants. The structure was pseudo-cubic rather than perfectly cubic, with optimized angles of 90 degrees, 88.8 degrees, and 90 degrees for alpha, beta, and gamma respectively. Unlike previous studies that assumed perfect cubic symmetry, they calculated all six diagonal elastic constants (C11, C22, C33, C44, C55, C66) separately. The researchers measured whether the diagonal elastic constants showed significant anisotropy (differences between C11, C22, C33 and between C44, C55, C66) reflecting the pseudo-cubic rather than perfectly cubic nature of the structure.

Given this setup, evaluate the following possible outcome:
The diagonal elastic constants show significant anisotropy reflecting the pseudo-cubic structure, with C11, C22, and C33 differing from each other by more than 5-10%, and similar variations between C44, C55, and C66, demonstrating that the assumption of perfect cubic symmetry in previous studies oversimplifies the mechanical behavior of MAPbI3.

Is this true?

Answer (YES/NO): NO